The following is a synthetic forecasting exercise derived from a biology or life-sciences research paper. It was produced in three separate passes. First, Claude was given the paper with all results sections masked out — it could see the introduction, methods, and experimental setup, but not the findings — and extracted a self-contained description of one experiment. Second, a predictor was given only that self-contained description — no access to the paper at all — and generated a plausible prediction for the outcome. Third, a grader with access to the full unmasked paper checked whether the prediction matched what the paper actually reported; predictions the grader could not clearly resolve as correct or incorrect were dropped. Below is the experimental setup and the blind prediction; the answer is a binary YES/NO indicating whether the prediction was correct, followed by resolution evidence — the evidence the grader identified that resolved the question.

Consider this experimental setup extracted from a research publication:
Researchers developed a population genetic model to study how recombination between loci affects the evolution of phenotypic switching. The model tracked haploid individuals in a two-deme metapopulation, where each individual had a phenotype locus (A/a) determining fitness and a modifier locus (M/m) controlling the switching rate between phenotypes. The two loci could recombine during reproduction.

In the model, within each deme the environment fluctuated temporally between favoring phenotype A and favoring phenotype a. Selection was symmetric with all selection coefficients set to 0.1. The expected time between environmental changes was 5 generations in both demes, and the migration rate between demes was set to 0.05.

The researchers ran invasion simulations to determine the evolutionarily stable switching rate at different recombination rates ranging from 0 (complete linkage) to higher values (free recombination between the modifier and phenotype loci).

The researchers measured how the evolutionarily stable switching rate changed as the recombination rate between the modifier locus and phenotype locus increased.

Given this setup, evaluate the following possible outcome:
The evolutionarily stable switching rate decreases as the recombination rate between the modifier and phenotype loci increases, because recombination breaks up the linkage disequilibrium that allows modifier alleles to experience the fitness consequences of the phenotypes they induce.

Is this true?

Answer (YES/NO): YES